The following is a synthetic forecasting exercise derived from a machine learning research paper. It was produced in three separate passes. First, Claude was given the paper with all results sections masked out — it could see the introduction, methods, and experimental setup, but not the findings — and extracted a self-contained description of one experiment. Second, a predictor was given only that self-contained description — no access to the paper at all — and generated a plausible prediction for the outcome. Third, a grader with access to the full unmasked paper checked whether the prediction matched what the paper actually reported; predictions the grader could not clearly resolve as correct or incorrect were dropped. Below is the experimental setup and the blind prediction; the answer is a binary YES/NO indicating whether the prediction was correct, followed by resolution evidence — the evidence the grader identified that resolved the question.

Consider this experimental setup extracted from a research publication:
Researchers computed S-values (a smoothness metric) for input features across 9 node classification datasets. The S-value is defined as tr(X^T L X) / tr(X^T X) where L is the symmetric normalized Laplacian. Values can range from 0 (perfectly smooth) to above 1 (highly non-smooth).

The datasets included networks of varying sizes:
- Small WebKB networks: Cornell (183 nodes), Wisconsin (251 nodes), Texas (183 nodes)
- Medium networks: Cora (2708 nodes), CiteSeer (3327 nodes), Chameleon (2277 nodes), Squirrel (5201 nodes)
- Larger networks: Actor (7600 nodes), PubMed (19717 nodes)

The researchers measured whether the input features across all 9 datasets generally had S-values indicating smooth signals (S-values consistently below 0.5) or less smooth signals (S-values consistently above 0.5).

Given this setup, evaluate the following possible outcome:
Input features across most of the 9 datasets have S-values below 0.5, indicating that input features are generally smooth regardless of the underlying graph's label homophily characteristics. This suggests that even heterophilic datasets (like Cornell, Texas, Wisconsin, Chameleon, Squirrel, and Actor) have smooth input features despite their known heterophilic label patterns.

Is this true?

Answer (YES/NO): NO